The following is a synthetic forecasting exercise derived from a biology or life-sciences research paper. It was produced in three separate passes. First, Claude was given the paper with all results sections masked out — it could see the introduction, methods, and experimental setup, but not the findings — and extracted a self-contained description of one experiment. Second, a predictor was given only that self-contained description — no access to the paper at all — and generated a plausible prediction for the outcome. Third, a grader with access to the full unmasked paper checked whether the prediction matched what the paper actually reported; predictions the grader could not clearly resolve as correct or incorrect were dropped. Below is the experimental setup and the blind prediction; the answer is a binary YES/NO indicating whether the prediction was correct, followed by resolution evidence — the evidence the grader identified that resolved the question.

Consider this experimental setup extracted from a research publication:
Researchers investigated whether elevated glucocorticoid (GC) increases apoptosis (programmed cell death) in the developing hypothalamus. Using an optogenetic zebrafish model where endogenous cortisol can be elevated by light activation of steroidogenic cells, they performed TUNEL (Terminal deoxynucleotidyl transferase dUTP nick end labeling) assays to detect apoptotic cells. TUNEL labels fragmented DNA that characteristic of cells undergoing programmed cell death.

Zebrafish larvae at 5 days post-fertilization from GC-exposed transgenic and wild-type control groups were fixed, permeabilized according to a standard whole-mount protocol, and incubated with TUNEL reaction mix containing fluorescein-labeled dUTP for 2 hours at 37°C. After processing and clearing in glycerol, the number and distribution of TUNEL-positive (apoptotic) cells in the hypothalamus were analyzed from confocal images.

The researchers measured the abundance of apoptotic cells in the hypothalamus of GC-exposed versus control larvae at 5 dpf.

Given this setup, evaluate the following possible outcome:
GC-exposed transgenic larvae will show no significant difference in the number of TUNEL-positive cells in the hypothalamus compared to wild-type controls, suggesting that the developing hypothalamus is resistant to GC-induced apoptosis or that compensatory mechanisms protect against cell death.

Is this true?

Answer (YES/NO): YES